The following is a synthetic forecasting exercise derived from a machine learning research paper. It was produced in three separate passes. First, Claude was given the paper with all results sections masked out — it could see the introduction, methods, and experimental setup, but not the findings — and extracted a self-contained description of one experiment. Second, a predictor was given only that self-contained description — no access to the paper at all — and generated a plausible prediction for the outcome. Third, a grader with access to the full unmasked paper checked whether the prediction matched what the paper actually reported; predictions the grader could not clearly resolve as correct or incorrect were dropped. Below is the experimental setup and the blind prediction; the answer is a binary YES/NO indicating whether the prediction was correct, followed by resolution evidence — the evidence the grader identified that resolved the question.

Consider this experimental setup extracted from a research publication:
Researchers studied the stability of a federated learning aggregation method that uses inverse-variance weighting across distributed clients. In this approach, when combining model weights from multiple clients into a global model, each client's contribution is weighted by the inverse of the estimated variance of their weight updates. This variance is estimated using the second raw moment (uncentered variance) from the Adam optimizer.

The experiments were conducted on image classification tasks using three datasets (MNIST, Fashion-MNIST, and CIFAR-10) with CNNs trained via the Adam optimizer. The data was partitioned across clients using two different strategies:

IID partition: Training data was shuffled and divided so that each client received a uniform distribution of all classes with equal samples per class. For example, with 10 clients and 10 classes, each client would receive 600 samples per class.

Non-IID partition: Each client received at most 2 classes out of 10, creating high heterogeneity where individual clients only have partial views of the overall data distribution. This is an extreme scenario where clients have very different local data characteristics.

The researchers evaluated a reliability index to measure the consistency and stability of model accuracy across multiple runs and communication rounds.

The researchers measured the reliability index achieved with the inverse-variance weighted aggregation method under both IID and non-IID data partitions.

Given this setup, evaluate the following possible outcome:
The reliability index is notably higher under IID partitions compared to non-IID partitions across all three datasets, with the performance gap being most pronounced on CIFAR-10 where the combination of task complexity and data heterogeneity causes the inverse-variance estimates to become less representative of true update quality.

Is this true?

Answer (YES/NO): YES